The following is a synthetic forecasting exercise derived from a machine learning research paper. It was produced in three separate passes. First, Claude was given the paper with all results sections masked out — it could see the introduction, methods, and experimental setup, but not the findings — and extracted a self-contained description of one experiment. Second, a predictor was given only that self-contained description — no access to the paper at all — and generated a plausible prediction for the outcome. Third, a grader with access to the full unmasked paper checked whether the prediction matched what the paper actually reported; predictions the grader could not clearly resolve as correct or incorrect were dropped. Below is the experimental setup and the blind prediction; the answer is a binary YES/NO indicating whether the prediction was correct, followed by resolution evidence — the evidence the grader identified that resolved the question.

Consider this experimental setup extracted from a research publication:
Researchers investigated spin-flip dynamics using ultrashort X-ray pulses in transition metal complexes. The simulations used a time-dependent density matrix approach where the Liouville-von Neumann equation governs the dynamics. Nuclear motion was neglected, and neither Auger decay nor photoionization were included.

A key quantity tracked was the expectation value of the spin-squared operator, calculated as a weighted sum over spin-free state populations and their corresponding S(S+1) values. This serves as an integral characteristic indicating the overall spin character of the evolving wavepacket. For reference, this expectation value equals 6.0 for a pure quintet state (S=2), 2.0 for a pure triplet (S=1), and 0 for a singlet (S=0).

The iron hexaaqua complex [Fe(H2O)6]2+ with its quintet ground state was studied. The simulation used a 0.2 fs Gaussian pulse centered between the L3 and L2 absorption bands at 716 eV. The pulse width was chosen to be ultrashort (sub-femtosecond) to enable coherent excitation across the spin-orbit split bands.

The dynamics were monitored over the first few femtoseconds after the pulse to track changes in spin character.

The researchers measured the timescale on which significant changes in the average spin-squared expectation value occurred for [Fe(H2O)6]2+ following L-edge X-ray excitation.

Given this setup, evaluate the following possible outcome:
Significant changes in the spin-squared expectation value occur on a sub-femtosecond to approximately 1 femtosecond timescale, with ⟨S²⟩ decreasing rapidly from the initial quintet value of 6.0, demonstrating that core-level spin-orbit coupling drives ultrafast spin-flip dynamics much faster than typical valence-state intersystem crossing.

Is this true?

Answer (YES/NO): YES